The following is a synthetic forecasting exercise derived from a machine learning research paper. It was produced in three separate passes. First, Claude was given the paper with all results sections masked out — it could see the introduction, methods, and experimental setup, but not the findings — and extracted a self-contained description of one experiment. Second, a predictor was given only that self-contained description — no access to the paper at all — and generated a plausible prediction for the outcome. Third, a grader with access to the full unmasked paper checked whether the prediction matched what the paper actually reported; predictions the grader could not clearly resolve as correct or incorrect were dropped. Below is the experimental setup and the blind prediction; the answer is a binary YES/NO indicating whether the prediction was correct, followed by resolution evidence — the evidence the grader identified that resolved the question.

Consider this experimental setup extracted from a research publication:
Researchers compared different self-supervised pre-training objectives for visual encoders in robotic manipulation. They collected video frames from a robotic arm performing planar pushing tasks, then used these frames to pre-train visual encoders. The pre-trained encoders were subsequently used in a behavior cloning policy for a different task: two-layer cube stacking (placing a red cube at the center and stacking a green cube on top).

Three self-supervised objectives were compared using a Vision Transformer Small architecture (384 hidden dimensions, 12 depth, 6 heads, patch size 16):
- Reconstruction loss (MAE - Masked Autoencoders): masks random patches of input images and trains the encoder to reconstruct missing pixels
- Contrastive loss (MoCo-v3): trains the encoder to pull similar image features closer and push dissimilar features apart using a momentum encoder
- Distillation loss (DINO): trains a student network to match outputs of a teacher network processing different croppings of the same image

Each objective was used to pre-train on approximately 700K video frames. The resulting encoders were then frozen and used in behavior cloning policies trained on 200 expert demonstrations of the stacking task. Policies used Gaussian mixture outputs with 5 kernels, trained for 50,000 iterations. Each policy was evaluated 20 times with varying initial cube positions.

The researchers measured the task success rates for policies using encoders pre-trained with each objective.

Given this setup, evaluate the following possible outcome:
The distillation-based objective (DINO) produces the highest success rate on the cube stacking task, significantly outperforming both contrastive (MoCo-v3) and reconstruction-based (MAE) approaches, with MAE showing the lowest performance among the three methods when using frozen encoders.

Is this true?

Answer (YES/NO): NO